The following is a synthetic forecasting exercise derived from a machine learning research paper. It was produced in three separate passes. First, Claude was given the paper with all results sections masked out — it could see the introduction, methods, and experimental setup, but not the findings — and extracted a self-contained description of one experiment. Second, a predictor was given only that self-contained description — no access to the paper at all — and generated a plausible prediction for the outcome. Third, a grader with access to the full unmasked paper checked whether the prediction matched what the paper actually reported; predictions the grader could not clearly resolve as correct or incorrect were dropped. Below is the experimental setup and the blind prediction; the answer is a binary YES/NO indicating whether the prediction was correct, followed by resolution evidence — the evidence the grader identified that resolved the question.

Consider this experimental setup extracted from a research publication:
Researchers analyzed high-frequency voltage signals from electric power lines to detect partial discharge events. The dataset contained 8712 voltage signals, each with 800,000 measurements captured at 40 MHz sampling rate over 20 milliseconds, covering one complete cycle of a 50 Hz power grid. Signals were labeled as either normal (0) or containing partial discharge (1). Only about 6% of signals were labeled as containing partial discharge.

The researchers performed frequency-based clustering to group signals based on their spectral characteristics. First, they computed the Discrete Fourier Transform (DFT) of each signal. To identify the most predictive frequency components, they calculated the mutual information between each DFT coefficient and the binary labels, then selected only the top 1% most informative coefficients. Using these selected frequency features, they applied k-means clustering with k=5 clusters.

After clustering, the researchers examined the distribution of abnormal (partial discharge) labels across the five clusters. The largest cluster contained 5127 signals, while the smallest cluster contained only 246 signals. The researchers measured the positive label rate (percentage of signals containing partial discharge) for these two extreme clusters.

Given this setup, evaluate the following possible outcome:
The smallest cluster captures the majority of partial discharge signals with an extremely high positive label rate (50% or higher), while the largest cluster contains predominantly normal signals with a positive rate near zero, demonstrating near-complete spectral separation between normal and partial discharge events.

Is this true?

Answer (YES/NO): NO